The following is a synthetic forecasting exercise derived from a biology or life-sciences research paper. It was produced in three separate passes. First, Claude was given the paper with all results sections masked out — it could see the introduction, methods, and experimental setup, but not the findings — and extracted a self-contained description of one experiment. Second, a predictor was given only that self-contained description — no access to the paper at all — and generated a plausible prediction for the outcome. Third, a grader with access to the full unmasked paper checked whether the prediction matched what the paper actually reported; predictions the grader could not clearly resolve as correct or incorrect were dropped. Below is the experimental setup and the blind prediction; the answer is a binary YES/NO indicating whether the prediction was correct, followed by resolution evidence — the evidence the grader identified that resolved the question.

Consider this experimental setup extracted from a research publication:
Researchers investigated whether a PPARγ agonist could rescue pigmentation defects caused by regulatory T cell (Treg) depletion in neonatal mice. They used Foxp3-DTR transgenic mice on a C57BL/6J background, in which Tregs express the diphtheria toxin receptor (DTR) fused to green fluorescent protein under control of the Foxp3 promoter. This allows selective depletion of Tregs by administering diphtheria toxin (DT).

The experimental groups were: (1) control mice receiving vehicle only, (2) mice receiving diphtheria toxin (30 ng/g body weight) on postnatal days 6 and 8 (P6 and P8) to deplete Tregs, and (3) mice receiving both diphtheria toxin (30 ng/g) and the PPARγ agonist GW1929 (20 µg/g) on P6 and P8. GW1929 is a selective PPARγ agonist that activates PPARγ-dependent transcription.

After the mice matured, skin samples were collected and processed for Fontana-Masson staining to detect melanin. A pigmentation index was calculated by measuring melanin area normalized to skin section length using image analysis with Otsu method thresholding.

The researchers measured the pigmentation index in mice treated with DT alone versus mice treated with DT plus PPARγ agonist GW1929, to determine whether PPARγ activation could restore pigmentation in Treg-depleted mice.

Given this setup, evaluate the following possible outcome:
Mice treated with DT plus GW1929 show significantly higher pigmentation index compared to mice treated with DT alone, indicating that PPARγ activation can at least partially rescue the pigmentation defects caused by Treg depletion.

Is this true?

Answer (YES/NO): YES